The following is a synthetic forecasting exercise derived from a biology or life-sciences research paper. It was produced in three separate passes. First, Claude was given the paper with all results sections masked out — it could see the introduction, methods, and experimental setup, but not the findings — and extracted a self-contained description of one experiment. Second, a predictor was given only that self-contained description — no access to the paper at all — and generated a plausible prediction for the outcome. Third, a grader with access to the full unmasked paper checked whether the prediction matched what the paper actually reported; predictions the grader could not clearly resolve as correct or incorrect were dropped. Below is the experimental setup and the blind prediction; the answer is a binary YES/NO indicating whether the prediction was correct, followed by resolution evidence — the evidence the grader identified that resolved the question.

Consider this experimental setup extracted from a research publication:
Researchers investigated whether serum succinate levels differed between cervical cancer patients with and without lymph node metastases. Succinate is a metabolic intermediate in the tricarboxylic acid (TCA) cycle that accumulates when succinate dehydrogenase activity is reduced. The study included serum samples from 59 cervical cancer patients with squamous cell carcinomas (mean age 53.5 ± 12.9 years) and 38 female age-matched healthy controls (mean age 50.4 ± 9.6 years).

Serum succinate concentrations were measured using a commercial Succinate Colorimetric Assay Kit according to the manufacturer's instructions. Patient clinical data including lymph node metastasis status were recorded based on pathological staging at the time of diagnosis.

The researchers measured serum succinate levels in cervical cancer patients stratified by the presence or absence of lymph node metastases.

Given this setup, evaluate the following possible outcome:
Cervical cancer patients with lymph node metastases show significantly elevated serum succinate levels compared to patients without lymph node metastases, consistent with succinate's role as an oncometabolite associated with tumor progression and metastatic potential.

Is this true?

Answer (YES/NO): YES